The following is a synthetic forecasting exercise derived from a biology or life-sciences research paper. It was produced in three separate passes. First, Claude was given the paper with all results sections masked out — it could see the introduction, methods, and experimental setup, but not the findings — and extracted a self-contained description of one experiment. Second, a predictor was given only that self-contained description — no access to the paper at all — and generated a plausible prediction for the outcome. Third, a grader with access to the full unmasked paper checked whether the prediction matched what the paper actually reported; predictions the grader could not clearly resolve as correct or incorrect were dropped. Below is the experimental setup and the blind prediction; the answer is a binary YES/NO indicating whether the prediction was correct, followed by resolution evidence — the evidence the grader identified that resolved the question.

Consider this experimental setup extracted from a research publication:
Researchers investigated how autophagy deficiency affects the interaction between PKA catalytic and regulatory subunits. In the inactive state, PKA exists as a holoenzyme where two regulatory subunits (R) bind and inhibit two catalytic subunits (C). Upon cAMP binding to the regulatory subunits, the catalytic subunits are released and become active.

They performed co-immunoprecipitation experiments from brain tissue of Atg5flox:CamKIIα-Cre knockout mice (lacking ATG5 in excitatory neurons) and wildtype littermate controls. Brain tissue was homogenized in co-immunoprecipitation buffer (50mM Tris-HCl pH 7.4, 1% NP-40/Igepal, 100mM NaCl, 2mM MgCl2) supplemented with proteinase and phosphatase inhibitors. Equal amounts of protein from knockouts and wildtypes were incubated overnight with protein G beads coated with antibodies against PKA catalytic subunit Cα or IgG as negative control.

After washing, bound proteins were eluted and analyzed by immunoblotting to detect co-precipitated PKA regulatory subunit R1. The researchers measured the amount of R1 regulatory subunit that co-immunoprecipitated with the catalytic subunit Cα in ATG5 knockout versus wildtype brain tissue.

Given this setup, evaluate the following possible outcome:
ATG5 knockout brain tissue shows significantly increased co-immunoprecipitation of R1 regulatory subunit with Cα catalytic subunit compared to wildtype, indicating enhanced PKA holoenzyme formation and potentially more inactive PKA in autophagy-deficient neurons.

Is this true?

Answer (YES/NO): YES